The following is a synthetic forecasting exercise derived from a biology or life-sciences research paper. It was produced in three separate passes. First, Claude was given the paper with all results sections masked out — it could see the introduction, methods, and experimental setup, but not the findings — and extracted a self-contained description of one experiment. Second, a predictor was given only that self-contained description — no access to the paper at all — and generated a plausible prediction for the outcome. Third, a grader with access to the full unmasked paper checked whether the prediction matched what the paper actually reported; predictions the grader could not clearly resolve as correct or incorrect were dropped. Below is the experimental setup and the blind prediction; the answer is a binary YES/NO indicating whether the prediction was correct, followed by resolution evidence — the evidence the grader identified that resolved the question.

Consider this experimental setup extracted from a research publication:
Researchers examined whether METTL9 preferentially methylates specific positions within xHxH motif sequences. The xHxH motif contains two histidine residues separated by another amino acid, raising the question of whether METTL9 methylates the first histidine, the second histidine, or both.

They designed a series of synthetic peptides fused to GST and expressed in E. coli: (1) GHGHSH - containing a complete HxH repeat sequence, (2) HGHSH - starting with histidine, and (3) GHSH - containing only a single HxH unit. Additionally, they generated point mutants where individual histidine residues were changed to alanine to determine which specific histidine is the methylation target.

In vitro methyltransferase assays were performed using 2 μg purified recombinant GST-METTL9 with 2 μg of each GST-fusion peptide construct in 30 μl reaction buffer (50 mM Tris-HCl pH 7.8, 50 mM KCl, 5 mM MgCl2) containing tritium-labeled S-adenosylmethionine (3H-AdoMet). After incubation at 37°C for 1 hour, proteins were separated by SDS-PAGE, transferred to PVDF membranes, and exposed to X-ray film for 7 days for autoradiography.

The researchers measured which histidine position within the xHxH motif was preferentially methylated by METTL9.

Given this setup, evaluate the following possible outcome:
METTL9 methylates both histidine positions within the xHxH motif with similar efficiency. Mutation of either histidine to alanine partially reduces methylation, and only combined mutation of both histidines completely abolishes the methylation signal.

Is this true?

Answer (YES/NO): NO